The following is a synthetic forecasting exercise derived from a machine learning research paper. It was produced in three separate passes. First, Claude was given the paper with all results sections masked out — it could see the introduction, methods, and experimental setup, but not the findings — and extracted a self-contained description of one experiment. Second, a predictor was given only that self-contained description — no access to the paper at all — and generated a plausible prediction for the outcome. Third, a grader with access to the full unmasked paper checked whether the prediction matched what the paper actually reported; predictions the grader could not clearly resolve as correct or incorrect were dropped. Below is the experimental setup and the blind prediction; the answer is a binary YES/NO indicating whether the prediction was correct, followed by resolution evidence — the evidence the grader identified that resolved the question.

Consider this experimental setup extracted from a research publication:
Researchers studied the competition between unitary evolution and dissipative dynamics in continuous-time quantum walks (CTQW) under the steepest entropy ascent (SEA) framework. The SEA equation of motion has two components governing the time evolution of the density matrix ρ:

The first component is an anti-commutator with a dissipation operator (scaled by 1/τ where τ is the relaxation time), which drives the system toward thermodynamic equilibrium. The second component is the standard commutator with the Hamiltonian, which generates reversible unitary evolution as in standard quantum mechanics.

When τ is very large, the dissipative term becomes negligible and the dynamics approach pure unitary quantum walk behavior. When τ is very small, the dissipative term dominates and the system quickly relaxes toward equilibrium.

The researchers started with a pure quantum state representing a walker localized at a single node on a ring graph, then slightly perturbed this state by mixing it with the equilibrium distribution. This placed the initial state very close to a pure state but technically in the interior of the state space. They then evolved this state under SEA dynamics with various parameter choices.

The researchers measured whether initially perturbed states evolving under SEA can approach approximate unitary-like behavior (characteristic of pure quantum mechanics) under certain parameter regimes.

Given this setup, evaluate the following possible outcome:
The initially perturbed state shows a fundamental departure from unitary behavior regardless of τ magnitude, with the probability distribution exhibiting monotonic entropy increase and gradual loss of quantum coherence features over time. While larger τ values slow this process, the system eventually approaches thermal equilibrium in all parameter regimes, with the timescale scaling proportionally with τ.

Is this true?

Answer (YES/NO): NO